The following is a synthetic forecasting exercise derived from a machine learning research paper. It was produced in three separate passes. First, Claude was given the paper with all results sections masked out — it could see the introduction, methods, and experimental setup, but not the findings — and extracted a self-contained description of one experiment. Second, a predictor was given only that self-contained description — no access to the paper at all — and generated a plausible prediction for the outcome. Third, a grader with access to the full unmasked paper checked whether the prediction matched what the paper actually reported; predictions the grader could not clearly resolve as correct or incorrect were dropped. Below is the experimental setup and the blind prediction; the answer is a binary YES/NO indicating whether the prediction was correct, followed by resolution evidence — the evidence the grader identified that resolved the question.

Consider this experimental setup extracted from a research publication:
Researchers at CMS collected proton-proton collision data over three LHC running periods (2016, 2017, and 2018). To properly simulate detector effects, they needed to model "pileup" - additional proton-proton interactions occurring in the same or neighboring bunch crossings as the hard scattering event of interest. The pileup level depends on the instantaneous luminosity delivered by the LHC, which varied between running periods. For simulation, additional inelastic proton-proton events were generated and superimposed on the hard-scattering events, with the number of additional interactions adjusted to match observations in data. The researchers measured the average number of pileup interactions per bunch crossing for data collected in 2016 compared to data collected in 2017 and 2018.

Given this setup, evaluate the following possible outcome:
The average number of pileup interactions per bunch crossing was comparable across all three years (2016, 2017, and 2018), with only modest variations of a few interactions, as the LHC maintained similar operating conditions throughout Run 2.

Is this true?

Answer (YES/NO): NO